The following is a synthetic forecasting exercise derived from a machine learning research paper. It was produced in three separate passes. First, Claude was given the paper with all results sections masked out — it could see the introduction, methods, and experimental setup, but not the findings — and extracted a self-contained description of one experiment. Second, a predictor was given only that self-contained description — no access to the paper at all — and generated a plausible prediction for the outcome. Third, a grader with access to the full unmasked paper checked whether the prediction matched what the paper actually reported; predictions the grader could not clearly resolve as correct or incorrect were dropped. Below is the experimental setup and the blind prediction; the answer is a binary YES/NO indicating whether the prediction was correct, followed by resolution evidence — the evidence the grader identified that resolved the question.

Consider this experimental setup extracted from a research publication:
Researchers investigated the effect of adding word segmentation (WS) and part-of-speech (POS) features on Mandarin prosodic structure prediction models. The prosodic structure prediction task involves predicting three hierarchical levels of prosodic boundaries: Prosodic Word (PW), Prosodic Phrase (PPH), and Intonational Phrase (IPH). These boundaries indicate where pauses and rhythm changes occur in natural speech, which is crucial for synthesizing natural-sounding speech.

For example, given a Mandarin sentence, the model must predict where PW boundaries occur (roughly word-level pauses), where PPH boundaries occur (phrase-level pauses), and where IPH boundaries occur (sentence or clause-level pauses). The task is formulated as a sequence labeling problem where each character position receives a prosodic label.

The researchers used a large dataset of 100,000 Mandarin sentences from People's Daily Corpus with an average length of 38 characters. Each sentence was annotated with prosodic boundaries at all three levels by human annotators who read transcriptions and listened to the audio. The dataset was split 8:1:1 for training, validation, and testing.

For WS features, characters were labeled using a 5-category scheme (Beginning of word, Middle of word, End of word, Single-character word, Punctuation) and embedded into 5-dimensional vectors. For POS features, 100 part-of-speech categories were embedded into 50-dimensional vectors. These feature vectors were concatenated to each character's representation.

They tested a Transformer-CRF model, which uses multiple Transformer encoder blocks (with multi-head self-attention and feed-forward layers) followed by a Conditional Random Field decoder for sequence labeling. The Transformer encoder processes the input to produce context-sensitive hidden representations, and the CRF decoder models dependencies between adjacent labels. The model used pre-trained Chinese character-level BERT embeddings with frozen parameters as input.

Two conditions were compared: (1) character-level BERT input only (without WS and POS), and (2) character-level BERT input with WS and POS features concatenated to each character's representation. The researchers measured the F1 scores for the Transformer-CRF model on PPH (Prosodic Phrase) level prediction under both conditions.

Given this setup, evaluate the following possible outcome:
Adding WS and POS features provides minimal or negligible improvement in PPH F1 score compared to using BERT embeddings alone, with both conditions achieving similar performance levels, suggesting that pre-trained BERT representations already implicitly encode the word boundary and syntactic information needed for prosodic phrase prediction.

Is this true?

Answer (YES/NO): NO